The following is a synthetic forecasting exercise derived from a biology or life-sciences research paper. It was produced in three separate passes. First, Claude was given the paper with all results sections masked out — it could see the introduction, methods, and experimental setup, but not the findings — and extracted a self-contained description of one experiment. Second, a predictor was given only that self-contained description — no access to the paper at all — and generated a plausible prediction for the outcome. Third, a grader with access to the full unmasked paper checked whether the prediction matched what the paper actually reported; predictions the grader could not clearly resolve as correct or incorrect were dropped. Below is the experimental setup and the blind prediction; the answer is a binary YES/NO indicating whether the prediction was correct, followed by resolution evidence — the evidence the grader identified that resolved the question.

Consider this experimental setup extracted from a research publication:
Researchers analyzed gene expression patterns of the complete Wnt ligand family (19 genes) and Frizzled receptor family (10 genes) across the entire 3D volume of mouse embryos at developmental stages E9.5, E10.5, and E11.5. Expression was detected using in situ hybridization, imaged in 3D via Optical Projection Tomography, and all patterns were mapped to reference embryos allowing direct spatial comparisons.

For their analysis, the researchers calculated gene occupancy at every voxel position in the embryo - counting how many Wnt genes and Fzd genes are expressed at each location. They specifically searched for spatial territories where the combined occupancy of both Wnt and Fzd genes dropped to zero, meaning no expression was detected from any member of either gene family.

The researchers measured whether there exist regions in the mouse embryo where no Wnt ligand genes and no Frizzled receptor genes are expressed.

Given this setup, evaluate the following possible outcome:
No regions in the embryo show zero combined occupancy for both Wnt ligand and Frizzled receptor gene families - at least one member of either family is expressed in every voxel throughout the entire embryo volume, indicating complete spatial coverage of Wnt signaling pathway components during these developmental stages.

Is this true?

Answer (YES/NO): NO